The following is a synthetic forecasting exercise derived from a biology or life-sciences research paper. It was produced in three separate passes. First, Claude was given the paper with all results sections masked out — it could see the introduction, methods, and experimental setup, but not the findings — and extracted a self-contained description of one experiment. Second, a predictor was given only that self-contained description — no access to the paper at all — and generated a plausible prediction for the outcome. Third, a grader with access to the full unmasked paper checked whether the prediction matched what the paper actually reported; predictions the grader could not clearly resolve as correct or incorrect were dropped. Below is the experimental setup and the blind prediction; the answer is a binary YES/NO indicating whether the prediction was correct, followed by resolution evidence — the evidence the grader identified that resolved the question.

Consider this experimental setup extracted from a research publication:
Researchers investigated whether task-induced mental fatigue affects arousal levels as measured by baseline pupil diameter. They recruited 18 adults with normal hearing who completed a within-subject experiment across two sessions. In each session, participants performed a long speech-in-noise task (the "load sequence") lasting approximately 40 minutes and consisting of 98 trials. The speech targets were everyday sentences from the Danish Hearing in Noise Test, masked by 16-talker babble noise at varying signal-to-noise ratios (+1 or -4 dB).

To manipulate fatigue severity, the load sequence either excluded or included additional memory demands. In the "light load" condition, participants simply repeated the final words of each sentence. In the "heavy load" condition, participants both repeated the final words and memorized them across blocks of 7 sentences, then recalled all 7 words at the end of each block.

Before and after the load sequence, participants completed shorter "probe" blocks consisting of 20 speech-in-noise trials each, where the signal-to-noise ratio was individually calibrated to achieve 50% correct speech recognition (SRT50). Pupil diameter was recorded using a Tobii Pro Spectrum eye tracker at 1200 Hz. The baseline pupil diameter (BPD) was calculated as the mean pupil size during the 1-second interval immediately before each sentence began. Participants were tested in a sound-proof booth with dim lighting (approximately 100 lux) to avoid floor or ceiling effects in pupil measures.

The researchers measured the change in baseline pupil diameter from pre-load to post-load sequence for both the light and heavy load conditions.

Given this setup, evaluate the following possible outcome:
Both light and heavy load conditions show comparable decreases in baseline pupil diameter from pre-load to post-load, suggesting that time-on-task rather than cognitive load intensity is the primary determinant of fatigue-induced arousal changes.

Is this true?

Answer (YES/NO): YES